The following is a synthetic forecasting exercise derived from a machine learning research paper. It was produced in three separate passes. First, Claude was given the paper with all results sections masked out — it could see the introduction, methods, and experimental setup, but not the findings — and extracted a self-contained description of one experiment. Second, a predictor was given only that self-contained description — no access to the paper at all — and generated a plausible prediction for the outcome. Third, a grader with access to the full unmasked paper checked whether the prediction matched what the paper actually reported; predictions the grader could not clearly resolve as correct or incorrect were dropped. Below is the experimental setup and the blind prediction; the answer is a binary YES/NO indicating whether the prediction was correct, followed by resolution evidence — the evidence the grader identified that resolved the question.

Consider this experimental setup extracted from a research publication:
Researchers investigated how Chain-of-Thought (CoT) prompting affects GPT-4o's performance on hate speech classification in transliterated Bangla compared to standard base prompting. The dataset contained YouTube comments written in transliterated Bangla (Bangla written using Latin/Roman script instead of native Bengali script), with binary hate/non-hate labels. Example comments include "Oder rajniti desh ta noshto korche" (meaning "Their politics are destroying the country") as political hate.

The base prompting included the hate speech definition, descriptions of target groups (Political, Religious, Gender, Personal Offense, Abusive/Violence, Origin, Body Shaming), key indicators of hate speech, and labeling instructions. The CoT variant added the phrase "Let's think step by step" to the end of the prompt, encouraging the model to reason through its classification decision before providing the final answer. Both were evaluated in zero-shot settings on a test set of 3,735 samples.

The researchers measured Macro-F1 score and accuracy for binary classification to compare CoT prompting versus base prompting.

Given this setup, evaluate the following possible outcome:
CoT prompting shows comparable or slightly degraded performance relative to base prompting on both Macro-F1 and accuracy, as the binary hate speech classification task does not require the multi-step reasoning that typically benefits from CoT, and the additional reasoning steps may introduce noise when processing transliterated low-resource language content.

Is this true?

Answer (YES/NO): YES